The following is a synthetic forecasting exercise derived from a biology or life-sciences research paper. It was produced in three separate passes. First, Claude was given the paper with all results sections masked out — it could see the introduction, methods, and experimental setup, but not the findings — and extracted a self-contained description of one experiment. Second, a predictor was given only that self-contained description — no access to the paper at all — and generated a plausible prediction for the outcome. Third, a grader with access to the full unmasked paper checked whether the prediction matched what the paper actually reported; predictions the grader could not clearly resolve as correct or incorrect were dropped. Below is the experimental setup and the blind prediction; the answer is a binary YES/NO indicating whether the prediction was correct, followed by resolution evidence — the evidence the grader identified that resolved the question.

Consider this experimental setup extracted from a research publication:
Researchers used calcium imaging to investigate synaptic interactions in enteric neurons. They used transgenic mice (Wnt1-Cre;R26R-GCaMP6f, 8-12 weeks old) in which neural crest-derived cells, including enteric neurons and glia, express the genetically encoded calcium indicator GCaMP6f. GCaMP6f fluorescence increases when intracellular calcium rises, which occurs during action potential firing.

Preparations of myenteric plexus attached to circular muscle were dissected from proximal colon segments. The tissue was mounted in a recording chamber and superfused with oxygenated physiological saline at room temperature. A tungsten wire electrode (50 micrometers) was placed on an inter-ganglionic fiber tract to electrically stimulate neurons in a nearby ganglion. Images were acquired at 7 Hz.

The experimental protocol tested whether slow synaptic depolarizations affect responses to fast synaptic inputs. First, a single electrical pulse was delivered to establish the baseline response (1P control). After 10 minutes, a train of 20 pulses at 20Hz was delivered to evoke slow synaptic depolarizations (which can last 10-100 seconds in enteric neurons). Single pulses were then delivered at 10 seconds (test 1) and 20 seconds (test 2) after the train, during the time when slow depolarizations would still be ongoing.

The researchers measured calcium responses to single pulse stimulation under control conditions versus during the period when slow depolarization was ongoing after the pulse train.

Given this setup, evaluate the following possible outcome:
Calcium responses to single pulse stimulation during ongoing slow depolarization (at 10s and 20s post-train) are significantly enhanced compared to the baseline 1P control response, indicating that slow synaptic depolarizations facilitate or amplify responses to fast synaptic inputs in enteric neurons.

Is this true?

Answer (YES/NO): NO